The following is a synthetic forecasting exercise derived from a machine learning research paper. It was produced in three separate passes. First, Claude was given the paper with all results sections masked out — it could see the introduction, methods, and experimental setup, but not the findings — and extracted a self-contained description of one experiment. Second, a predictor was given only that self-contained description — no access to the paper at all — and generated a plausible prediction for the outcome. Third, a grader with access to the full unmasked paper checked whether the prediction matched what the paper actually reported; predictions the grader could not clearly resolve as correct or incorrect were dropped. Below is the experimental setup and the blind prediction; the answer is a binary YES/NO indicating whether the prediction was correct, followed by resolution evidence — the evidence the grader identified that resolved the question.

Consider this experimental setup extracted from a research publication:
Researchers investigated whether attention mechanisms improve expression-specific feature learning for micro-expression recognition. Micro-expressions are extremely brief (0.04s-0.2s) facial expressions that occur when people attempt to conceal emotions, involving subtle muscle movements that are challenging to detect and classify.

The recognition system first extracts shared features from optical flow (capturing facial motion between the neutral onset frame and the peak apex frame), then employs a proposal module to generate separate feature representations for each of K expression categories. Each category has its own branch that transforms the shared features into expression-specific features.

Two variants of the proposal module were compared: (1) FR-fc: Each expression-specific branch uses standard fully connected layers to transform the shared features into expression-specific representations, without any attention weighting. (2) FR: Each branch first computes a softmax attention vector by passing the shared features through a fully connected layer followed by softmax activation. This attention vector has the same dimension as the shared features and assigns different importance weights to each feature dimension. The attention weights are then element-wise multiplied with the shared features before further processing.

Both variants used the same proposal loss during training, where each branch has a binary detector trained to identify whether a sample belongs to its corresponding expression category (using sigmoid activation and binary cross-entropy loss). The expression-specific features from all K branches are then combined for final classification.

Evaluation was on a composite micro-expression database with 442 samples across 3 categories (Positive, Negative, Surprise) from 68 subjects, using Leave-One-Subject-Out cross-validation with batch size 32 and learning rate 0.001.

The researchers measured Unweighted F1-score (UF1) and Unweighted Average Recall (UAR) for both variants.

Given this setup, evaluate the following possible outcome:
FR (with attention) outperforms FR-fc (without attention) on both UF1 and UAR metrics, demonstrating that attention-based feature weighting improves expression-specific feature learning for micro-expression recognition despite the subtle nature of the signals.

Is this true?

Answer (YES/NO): YES